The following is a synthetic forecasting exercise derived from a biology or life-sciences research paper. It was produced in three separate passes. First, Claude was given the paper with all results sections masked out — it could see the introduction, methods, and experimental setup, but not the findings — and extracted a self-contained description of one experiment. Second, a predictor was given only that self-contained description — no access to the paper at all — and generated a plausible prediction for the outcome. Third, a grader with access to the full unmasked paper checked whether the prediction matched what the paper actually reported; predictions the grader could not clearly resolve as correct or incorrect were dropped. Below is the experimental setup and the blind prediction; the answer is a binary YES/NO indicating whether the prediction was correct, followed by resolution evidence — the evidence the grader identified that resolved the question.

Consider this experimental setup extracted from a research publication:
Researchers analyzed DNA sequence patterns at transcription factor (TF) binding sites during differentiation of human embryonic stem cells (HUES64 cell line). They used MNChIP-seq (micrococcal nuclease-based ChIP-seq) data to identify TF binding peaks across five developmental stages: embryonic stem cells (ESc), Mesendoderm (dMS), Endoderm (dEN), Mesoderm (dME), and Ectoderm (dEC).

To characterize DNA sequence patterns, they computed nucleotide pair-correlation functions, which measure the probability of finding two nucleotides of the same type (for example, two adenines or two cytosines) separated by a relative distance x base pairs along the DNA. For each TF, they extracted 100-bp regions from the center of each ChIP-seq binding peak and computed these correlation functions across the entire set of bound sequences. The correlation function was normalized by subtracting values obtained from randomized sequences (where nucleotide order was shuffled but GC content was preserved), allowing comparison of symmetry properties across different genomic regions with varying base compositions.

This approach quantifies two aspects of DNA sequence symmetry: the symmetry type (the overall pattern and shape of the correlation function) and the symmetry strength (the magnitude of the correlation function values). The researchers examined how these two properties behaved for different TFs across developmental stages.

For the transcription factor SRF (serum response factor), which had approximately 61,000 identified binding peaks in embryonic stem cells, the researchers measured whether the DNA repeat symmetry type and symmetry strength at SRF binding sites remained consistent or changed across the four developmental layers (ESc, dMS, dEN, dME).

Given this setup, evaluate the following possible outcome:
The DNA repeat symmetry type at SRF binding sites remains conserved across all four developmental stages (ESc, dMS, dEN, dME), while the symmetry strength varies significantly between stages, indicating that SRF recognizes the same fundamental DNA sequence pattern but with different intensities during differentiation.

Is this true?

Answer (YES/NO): NO